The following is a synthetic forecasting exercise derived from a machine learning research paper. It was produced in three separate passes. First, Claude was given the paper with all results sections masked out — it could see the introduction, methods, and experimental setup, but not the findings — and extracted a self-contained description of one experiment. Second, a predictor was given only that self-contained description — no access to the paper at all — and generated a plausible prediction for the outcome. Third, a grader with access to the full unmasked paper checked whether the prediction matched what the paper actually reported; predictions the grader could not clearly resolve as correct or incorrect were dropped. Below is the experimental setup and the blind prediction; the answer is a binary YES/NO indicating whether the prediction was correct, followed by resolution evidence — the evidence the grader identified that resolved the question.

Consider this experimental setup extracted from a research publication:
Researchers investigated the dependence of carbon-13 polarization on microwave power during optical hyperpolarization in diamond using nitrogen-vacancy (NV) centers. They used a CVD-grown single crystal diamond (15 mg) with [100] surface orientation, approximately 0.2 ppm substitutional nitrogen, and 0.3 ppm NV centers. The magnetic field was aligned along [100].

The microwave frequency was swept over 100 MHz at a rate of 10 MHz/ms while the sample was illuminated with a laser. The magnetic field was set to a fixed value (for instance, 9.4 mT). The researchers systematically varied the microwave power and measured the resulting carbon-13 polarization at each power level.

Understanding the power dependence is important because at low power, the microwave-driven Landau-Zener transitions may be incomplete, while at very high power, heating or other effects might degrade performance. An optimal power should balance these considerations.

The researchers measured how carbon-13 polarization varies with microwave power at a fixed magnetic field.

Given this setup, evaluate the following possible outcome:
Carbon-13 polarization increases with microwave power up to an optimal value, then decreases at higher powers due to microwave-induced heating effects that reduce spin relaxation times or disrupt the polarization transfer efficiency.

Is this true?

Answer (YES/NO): NO